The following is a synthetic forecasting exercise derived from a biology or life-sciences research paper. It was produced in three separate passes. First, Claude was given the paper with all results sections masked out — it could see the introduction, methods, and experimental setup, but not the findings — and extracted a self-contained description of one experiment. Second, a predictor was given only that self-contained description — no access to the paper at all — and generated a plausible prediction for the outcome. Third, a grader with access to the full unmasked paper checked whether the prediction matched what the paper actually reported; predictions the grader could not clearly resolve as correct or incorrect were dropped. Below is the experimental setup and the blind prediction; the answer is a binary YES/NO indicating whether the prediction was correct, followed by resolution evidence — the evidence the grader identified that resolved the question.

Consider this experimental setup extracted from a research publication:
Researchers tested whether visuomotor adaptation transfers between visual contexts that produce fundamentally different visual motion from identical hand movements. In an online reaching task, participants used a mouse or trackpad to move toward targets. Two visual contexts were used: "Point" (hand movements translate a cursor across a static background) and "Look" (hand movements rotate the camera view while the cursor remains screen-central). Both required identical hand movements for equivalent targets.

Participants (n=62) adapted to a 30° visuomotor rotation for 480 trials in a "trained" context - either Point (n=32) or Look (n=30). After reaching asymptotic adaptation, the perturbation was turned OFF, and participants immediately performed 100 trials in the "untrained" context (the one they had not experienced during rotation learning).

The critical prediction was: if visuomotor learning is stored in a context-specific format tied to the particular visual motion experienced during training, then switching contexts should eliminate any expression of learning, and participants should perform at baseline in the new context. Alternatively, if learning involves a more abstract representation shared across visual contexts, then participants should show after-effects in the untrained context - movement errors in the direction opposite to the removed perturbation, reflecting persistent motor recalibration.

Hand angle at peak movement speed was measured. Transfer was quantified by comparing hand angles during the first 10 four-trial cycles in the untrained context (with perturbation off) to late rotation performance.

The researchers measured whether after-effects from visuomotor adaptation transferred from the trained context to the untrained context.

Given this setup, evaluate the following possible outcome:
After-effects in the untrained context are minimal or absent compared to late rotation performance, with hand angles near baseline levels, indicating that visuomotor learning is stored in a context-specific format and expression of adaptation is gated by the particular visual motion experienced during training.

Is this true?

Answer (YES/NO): NO